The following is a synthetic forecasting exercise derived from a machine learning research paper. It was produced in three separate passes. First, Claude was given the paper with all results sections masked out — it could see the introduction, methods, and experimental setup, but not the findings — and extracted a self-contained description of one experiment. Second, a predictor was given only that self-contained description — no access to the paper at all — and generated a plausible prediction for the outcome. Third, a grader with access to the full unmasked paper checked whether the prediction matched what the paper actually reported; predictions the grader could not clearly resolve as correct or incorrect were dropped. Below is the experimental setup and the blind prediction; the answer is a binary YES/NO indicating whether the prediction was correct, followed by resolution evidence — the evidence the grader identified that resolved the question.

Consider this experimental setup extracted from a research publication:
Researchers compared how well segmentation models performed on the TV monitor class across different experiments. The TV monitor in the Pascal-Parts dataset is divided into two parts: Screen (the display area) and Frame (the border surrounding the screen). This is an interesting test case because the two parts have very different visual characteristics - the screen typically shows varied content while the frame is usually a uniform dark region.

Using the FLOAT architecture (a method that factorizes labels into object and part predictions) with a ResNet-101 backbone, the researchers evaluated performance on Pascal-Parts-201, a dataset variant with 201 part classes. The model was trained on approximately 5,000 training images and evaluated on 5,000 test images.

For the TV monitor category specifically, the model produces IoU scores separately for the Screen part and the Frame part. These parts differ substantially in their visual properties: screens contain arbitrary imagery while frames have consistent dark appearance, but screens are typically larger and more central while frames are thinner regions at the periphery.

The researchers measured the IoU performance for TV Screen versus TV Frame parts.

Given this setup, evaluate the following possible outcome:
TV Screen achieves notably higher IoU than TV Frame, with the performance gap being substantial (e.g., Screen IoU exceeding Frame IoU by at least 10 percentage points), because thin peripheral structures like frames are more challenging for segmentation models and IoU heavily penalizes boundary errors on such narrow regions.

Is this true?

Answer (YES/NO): YES